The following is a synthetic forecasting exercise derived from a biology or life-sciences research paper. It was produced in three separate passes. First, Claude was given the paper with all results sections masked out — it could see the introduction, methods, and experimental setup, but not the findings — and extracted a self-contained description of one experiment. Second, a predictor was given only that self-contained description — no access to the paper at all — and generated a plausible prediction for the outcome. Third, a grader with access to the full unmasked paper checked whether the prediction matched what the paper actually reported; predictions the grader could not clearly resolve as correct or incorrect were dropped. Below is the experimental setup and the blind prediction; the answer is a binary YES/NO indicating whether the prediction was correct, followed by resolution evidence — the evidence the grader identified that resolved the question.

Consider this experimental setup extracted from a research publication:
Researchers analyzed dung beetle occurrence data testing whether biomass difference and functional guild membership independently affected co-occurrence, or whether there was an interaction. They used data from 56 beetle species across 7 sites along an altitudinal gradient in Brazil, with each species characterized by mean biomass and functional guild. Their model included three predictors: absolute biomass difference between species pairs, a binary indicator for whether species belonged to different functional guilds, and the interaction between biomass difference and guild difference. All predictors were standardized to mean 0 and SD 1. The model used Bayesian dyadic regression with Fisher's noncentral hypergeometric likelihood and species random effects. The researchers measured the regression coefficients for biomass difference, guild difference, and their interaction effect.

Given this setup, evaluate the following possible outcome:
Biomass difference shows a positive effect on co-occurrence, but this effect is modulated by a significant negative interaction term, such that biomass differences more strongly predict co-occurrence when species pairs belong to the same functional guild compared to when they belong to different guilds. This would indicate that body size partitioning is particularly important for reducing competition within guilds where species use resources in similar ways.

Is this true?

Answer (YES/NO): NO